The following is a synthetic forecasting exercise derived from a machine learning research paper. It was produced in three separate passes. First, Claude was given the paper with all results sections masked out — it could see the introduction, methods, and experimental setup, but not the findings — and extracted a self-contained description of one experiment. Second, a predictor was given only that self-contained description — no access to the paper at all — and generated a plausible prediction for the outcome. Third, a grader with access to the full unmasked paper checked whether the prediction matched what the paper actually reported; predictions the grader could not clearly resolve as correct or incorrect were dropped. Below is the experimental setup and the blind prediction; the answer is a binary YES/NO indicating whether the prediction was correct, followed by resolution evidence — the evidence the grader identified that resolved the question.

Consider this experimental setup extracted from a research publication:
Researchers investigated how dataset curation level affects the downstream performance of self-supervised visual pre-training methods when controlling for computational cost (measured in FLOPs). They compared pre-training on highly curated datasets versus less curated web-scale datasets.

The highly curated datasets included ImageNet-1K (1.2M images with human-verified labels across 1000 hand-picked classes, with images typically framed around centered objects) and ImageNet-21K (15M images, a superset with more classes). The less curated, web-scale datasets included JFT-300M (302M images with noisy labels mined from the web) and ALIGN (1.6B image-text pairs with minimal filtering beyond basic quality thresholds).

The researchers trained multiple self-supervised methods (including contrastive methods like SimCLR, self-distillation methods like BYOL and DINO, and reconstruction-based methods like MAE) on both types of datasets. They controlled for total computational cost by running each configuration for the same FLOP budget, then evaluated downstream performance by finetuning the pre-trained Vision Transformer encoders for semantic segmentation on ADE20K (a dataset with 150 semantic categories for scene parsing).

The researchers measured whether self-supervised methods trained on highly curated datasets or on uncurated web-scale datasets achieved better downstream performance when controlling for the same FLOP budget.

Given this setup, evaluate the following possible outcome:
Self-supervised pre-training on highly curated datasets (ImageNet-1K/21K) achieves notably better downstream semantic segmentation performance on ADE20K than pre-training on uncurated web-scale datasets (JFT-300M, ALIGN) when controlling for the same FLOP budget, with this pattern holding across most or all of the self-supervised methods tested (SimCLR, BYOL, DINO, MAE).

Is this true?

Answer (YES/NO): YES